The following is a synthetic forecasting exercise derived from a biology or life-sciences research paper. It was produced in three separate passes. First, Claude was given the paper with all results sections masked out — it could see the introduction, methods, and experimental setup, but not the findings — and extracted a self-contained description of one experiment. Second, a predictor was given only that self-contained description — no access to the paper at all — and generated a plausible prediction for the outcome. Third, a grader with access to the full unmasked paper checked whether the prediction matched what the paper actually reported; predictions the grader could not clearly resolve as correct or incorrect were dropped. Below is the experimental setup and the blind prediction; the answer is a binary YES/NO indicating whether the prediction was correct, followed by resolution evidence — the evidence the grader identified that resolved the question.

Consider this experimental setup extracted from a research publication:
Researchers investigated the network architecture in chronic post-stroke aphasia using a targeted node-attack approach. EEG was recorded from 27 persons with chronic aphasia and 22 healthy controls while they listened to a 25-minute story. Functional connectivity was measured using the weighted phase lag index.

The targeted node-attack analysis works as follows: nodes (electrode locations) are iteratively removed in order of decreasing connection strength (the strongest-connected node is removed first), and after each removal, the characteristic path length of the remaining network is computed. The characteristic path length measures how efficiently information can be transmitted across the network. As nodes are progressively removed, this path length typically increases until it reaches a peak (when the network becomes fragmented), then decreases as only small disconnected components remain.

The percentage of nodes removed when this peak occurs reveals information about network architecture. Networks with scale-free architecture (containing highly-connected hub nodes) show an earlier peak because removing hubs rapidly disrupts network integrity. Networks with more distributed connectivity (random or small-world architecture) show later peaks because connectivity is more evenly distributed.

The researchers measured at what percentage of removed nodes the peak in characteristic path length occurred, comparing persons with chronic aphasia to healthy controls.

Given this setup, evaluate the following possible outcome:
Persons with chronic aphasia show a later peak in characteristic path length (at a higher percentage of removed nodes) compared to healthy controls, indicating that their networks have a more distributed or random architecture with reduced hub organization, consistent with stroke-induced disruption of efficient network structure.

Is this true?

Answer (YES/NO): NO